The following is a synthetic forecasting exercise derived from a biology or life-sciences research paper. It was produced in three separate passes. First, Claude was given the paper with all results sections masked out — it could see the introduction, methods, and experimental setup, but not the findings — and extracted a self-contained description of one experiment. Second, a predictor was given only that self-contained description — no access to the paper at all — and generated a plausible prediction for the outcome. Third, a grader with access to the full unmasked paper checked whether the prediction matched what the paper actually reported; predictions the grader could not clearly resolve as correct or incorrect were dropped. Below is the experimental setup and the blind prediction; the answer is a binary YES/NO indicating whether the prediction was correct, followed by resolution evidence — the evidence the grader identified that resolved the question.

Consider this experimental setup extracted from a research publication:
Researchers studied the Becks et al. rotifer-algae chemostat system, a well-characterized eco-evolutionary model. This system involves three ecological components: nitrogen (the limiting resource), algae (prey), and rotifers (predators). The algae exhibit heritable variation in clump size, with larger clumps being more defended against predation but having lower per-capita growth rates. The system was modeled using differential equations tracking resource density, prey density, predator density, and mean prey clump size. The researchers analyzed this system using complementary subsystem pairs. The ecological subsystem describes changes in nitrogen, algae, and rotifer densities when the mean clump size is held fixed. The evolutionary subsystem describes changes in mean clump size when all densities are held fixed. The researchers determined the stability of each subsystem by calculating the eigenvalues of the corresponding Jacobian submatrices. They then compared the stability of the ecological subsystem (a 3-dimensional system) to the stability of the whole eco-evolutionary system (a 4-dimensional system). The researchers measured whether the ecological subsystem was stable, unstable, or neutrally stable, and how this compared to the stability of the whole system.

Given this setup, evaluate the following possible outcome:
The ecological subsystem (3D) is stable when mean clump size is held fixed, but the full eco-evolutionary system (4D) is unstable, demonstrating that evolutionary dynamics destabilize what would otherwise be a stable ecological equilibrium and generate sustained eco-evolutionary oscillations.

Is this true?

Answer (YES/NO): YES